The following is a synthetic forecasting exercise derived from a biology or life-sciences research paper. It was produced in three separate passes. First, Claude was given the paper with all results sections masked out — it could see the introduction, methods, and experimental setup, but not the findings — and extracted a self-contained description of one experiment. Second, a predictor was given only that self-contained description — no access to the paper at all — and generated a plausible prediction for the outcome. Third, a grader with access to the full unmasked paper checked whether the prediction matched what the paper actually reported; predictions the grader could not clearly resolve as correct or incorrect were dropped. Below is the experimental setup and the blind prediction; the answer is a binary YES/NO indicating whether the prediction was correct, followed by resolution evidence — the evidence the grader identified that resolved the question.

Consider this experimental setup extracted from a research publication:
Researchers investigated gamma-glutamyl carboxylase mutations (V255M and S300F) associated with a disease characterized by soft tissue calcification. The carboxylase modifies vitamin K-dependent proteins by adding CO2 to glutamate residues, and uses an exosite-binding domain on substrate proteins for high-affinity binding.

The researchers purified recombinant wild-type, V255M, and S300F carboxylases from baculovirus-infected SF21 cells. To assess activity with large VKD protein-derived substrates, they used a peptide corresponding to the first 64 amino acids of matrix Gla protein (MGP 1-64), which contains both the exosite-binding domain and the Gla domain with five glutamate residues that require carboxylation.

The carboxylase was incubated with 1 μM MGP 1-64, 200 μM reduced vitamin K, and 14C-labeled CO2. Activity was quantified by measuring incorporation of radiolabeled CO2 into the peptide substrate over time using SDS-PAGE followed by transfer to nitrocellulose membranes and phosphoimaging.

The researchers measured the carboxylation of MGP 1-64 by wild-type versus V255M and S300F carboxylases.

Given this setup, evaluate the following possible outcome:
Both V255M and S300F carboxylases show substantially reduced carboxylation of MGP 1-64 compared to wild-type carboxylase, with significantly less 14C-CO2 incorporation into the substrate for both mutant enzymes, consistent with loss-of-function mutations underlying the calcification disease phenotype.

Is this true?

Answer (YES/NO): NO